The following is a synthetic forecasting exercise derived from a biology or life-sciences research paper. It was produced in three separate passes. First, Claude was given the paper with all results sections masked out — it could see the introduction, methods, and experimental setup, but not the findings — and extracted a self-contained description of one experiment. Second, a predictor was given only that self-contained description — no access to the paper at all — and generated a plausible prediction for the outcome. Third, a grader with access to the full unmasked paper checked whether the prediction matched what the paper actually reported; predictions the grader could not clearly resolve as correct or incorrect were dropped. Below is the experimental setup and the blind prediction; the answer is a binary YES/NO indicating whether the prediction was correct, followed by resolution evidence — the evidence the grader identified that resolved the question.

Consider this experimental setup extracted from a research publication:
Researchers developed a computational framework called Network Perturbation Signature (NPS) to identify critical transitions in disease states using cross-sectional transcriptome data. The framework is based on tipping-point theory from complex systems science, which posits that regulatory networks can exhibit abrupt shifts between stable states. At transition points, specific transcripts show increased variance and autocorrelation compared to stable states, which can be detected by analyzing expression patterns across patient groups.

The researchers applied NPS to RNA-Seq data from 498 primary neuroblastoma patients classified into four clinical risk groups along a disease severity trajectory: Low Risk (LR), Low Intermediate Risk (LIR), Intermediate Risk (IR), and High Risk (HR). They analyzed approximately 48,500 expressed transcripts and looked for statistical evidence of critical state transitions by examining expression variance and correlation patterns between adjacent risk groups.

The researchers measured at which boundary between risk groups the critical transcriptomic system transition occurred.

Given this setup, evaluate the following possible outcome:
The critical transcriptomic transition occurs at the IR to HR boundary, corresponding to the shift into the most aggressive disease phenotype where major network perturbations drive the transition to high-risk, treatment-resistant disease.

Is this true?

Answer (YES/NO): NO